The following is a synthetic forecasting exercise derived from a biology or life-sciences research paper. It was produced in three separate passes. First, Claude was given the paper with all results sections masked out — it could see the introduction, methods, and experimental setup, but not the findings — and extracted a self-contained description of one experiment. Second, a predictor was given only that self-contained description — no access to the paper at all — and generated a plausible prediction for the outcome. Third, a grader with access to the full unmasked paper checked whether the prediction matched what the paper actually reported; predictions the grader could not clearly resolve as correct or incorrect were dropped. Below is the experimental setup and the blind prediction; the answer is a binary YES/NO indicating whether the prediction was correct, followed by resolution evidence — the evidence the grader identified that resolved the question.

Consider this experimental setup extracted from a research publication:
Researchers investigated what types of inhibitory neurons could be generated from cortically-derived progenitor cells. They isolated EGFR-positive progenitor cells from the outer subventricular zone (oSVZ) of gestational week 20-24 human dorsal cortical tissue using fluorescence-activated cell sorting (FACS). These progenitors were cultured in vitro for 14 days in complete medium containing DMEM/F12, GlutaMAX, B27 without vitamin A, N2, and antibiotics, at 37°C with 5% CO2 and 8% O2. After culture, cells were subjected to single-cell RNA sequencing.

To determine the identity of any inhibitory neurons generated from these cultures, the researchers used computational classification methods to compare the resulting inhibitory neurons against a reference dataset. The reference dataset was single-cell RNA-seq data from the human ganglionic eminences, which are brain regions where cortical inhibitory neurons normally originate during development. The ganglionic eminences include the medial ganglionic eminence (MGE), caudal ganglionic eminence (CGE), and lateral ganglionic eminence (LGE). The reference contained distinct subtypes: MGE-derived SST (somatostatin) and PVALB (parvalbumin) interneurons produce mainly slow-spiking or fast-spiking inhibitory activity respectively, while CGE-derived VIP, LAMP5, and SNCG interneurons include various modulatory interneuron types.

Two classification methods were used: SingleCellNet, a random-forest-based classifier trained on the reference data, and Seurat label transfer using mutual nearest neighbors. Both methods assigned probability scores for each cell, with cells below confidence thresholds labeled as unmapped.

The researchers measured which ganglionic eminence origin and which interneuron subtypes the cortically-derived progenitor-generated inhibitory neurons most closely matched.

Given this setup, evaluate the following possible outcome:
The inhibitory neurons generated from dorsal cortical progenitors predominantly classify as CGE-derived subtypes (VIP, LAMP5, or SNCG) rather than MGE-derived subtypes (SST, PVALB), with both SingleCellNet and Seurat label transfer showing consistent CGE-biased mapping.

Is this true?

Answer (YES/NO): NO